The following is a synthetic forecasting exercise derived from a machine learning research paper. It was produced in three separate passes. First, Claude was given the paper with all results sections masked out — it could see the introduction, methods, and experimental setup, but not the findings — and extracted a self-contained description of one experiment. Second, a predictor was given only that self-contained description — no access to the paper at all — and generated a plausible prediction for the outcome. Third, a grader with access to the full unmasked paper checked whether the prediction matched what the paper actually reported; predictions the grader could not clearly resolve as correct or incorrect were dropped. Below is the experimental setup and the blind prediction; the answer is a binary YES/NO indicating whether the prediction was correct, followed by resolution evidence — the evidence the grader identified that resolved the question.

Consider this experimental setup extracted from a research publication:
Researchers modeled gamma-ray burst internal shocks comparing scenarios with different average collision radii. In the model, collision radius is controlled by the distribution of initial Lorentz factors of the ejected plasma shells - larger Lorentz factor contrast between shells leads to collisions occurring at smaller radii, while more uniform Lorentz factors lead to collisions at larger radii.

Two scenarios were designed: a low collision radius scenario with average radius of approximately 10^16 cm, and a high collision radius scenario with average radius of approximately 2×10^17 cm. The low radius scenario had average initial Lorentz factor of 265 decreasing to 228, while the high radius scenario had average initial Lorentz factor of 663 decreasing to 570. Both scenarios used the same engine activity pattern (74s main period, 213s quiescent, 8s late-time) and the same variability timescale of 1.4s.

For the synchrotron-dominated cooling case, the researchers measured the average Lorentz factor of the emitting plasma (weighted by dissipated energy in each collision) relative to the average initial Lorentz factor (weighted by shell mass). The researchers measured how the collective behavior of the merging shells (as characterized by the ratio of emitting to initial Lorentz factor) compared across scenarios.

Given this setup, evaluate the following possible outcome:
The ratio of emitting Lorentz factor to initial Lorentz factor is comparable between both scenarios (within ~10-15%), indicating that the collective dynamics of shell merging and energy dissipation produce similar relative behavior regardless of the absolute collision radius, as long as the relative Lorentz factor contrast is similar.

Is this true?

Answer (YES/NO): YES